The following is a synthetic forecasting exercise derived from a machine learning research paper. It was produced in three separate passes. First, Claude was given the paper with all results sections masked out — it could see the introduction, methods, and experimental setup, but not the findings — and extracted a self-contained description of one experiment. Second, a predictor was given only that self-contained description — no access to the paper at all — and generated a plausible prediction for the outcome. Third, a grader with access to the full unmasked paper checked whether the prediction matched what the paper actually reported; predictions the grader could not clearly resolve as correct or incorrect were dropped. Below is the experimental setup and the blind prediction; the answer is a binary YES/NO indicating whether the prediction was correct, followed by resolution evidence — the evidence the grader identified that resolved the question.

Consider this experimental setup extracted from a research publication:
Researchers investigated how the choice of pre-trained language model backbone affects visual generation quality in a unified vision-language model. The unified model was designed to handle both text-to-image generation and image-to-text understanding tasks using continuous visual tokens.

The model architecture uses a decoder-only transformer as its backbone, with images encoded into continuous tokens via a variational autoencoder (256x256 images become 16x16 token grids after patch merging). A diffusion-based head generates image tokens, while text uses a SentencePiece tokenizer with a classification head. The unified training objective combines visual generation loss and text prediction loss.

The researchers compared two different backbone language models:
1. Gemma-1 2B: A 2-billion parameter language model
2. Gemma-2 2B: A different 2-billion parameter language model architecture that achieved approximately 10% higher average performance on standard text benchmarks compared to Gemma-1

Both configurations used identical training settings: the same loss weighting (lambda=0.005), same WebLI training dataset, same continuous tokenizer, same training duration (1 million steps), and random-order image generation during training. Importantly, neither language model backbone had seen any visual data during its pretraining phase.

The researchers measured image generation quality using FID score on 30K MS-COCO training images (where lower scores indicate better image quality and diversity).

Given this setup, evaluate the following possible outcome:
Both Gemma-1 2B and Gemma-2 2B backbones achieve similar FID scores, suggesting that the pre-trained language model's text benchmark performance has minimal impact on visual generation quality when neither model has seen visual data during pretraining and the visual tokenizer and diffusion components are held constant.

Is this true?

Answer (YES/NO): NO